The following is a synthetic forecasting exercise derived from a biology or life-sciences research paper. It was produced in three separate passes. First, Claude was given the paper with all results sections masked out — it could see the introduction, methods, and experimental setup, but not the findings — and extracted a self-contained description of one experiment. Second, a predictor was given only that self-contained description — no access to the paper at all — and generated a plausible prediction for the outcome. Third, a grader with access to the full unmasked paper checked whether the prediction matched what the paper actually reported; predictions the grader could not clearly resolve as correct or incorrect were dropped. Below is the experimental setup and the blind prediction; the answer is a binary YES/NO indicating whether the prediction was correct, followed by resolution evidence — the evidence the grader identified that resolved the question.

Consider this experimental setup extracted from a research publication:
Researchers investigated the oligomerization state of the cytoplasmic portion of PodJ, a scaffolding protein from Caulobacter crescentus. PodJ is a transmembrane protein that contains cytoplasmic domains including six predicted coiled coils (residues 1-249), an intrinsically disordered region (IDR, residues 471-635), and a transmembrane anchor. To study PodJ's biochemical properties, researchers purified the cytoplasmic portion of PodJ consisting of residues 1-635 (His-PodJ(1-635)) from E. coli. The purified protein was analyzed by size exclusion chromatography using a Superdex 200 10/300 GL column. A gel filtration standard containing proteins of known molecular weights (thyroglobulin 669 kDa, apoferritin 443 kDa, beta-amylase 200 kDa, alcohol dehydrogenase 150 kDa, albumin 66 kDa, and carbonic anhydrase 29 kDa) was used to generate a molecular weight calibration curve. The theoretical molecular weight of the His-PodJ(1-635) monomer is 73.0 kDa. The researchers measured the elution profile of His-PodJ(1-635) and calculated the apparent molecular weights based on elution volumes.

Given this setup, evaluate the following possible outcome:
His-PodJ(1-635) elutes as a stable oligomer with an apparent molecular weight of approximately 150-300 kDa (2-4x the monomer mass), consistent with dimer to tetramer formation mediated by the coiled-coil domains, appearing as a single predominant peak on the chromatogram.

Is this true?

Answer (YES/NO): NO